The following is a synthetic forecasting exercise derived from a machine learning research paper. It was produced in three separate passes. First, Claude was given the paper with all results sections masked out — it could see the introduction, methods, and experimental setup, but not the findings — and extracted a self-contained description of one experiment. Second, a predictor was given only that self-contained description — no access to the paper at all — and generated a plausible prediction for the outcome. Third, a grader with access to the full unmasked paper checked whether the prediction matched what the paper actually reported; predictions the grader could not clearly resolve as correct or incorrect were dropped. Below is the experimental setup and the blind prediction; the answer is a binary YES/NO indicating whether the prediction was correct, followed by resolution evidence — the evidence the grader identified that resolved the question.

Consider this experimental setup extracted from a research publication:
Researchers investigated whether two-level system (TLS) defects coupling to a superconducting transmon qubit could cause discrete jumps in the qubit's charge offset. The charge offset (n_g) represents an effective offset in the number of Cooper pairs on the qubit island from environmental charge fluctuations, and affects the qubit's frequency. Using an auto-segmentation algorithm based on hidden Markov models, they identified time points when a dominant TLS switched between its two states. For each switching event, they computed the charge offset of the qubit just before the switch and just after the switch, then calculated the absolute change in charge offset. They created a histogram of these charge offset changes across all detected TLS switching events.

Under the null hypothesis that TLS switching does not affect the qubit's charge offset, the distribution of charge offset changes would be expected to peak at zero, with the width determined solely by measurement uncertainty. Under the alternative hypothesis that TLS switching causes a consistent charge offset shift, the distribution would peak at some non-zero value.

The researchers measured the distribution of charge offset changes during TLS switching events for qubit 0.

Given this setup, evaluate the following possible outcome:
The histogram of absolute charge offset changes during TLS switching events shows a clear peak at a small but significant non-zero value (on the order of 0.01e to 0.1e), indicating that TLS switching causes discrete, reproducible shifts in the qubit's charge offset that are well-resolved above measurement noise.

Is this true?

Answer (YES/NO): NO